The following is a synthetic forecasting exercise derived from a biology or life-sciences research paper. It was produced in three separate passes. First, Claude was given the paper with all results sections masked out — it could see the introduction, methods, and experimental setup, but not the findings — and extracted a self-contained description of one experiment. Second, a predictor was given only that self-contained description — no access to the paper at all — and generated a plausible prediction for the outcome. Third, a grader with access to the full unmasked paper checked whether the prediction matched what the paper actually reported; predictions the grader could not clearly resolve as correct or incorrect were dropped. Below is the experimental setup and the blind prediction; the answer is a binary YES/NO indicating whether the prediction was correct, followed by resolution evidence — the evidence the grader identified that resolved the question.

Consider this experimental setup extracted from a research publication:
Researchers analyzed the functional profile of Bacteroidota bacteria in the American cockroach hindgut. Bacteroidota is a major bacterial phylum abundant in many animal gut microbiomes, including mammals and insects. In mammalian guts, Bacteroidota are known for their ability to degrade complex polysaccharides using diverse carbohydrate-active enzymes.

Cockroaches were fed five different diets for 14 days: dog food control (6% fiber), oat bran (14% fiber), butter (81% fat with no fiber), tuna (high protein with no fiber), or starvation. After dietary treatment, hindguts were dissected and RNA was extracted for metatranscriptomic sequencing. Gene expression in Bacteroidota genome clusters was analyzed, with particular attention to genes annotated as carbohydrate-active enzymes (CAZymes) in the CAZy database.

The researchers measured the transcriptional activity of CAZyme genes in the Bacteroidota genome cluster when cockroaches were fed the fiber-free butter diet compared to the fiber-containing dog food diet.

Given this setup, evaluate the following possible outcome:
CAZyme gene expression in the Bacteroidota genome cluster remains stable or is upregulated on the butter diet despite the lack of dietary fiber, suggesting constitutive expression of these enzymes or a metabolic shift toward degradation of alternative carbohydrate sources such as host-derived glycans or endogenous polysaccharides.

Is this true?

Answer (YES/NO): YES